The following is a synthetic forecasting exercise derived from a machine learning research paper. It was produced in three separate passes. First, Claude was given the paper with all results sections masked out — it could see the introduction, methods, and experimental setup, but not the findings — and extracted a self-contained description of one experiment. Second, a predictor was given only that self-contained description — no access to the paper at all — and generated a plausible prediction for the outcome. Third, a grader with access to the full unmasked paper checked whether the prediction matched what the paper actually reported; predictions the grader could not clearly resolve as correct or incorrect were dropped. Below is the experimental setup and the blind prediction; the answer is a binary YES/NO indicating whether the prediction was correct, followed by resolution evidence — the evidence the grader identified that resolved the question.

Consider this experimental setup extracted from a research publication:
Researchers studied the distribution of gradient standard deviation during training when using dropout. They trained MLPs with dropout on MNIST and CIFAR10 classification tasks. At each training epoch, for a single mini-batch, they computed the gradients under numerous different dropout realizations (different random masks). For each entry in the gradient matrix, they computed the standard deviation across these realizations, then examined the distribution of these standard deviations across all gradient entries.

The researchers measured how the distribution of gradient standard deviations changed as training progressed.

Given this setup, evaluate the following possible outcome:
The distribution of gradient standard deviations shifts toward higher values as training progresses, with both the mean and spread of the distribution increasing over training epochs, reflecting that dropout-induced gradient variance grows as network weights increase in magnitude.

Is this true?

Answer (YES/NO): NO